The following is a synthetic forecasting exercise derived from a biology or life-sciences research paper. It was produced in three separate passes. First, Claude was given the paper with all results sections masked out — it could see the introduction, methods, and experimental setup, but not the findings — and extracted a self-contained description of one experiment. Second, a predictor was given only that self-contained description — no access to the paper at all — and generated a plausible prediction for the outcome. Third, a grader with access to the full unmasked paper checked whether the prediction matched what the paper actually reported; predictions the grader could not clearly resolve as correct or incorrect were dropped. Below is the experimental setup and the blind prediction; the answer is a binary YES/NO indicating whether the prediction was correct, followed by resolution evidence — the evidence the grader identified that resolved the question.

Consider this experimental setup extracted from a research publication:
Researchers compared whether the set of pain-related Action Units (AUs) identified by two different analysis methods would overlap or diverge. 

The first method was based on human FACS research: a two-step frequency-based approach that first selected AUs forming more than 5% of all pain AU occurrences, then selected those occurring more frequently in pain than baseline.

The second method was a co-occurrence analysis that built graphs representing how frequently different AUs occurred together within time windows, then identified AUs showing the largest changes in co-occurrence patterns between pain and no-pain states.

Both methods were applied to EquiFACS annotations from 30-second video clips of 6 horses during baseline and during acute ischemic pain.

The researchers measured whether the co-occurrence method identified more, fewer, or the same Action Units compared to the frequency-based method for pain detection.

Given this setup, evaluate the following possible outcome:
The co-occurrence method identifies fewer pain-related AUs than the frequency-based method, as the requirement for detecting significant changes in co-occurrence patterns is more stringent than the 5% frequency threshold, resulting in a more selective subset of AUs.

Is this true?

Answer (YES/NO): NO